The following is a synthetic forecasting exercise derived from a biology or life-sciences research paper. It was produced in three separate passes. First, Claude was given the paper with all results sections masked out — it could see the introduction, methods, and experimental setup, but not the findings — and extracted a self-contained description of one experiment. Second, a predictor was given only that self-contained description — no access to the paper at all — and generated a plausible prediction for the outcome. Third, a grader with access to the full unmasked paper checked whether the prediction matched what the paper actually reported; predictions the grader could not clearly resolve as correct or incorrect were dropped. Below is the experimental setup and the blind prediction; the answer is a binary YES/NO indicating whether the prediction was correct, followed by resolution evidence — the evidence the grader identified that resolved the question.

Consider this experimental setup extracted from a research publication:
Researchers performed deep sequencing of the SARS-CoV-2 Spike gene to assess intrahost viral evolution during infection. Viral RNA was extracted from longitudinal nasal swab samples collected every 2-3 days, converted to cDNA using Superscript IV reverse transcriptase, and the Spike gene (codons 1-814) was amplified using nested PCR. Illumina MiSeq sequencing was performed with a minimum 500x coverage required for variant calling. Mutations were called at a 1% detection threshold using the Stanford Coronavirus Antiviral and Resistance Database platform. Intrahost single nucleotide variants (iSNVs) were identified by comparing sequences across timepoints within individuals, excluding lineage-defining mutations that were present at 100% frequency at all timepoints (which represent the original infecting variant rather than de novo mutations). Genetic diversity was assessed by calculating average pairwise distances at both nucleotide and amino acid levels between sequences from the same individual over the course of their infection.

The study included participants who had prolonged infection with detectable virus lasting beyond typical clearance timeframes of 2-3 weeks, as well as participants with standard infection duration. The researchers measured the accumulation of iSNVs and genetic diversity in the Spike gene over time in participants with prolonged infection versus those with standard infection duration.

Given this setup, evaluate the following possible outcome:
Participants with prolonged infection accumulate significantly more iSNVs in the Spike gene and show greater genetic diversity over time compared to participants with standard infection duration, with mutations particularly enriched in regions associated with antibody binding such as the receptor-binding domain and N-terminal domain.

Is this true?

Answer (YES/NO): NO